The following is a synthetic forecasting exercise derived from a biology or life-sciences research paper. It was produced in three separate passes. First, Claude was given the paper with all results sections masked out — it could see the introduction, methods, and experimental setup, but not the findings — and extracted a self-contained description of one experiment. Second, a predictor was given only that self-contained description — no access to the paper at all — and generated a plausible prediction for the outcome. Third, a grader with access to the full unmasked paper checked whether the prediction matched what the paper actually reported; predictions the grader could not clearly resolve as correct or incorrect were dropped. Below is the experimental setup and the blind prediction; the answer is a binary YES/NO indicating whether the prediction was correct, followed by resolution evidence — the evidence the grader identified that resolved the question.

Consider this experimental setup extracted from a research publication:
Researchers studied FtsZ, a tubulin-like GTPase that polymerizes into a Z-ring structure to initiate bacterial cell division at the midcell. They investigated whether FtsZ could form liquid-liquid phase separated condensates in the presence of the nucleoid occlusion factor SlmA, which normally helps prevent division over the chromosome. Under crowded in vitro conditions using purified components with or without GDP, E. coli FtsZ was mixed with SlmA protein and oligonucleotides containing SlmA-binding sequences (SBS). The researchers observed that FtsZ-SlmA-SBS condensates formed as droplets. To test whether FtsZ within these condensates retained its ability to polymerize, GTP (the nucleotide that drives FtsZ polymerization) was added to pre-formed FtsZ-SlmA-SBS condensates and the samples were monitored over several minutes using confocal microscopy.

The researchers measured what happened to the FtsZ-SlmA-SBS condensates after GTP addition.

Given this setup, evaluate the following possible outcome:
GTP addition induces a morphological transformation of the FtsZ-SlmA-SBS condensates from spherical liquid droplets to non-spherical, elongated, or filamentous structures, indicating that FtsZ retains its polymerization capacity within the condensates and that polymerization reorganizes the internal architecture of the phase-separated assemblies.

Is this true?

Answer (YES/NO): NO